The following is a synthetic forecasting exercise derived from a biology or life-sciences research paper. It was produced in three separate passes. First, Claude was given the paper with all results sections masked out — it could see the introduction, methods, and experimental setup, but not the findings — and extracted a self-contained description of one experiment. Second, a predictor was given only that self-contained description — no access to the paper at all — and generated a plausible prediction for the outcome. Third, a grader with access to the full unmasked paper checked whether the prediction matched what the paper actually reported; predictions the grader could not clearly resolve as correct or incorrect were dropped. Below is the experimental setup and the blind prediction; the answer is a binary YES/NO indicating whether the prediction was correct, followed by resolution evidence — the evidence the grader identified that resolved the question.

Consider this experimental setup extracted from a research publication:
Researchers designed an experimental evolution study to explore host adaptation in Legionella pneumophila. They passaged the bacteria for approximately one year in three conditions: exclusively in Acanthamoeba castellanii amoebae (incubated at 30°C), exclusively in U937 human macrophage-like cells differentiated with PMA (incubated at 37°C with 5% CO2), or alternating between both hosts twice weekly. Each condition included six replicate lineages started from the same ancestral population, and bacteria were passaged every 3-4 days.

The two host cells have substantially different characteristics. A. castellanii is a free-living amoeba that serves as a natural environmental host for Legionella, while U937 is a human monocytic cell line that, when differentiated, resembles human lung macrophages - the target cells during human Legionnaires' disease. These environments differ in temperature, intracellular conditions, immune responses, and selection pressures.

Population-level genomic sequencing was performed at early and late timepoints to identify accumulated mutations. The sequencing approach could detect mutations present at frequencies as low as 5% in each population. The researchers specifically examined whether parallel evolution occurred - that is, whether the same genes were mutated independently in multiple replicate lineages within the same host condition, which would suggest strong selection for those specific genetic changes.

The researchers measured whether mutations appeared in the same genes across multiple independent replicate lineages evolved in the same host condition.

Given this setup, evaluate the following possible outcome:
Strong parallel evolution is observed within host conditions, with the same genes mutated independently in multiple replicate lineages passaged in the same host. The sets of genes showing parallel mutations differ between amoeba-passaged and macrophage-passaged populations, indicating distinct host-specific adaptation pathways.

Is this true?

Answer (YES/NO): YES